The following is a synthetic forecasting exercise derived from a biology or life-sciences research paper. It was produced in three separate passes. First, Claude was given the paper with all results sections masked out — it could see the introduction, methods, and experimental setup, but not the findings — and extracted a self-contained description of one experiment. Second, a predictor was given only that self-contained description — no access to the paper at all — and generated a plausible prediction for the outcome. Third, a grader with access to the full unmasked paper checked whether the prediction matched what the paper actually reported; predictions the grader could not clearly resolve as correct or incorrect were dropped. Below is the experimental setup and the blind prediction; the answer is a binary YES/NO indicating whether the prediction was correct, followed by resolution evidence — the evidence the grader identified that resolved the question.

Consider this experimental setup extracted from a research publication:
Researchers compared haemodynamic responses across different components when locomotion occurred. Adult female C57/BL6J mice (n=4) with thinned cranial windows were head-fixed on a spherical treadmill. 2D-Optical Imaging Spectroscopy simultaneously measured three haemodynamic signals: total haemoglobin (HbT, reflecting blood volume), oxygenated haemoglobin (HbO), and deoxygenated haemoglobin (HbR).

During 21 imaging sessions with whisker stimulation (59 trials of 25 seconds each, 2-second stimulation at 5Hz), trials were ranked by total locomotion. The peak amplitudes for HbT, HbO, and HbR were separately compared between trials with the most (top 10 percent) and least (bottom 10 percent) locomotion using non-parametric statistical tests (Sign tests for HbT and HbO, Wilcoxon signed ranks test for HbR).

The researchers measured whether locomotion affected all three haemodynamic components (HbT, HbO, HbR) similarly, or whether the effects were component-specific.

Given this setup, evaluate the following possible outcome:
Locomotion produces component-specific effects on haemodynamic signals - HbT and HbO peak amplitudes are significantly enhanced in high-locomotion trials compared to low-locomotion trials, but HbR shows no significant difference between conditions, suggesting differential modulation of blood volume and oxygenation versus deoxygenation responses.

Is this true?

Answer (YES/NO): NO